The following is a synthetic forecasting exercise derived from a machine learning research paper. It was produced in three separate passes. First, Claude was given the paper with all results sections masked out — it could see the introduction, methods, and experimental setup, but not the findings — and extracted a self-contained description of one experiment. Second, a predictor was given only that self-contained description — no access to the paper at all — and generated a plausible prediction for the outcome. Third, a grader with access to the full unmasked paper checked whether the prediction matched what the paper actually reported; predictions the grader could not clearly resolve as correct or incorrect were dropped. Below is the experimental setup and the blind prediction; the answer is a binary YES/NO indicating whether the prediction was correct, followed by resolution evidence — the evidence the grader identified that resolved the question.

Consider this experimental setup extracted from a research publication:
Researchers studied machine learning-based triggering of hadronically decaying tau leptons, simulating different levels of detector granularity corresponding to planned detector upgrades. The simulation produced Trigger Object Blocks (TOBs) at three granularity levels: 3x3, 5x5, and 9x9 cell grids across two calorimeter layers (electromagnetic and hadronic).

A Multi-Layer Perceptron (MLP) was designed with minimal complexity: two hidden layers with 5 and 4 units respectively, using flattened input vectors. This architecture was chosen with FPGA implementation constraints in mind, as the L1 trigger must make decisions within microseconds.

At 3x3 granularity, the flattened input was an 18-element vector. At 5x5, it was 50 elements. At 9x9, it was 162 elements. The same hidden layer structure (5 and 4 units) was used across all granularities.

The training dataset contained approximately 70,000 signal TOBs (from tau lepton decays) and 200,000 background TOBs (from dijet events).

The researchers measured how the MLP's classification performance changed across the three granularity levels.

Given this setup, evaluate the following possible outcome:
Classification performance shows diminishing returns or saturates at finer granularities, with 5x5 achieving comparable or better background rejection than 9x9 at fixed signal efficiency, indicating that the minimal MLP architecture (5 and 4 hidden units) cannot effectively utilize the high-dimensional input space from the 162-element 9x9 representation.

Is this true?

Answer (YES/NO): NO